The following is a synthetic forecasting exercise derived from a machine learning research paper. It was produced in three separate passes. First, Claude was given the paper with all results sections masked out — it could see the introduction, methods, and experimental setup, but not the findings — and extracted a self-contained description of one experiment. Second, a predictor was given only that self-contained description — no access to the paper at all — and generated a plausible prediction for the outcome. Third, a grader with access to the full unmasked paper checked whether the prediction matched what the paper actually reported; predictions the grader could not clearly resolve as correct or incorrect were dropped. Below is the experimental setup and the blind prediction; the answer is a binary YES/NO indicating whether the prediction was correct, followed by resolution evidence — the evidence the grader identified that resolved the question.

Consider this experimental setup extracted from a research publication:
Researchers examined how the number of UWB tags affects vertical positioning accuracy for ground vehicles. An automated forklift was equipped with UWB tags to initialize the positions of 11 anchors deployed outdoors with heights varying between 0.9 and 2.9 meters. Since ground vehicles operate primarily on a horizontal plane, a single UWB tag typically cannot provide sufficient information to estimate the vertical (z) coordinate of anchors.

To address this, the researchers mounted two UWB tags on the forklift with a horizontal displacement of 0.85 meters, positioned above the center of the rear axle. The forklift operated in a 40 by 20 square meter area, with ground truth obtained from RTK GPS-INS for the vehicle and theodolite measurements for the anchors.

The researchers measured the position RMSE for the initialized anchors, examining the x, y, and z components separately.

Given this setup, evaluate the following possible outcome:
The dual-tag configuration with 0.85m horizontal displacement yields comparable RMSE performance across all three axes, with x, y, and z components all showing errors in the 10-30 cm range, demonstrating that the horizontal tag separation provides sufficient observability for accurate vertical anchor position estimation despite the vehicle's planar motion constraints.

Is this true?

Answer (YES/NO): NO